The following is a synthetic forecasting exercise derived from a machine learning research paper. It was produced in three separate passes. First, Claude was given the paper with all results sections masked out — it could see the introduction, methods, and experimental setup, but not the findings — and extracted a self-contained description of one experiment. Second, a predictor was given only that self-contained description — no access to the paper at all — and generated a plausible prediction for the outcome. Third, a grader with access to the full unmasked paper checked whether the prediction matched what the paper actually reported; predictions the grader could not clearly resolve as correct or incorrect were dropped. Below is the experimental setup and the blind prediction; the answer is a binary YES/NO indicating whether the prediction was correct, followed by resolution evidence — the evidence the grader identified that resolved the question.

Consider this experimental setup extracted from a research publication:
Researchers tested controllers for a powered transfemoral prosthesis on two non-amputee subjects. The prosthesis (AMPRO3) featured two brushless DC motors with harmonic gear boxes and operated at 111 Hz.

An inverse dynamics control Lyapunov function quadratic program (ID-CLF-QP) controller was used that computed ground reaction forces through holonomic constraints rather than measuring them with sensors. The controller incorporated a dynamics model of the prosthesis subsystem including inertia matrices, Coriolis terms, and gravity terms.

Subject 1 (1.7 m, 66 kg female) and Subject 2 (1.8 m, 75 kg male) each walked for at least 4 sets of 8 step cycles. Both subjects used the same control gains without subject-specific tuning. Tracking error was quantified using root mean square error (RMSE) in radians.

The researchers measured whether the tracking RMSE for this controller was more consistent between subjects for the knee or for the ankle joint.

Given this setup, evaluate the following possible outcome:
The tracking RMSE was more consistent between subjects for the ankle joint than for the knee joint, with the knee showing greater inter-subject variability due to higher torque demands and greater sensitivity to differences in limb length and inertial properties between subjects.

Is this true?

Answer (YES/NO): NO